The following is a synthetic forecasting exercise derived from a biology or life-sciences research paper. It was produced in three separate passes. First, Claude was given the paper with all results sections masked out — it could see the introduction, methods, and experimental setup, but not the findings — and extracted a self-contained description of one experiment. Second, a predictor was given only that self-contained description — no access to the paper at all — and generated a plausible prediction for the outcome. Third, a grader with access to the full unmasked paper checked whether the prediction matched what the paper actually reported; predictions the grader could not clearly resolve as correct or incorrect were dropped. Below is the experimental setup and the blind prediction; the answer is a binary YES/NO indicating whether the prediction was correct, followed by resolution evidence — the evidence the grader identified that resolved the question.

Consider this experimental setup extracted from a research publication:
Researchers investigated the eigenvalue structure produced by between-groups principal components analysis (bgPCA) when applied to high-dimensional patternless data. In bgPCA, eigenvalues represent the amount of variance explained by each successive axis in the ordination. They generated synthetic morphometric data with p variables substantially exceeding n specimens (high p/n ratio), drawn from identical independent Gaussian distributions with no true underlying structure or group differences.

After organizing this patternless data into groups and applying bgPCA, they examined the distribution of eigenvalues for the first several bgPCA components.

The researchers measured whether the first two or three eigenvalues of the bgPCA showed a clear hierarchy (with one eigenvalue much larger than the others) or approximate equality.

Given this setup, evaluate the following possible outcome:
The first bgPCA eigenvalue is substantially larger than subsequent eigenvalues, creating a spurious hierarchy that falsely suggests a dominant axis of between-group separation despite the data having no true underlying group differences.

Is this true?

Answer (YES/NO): NO